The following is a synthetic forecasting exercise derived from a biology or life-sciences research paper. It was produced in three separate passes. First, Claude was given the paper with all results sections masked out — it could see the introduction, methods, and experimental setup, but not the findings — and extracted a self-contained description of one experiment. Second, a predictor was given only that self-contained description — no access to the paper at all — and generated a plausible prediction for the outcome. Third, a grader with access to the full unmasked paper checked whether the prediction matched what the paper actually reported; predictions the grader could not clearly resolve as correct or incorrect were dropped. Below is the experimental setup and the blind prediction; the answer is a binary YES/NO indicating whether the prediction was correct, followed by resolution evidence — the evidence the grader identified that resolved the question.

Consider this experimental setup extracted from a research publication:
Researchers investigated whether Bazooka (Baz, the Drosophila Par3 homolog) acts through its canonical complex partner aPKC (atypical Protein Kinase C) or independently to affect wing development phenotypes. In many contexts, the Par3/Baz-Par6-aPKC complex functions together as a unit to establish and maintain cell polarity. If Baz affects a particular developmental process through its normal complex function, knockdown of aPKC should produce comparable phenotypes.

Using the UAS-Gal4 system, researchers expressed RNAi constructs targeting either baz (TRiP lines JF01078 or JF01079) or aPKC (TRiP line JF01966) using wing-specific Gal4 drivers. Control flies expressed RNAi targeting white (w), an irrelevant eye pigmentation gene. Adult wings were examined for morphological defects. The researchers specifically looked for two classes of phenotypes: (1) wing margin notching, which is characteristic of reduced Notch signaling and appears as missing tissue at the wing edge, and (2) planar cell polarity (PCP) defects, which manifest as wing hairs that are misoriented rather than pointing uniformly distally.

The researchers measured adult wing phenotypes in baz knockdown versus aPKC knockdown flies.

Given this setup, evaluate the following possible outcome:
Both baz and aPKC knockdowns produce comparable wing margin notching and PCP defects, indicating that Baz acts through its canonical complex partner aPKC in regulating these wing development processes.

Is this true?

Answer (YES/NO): NO